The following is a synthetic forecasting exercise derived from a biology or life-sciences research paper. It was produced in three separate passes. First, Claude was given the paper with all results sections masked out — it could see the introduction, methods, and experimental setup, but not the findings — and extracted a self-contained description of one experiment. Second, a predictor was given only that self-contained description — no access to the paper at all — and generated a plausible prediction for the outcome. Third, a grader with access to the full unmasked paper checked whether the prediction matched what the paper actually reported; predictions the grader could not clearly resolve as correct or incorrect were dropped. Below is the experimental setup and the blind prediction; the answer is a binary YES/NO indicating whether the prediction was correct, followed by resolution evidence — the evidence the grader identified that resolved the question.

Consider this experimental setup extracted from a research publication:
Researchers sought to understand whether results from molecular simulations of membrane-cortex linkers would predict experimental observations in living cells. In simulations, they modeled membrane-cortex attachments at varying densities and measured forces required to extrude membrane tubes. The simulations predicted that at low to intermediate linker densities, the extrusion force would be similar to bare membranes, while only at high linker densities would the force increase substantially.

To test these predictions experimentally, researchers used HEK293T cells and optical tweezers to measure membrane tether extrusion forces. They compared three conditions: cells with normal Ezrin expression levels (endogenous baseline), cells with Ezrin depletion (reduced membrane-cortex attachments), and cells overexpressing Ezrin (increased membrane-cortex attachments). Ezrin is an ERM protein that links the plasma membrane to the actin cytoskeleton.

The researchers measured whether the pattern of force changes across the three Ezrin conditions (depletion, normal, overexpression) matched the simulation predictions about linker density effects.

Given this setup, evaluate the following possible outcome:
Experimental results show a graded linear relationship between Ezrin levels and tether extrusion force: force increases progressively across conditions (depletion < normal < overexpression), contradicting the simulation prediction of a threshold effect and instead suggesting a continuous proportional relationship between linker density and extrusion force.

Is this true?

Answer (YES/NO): NO